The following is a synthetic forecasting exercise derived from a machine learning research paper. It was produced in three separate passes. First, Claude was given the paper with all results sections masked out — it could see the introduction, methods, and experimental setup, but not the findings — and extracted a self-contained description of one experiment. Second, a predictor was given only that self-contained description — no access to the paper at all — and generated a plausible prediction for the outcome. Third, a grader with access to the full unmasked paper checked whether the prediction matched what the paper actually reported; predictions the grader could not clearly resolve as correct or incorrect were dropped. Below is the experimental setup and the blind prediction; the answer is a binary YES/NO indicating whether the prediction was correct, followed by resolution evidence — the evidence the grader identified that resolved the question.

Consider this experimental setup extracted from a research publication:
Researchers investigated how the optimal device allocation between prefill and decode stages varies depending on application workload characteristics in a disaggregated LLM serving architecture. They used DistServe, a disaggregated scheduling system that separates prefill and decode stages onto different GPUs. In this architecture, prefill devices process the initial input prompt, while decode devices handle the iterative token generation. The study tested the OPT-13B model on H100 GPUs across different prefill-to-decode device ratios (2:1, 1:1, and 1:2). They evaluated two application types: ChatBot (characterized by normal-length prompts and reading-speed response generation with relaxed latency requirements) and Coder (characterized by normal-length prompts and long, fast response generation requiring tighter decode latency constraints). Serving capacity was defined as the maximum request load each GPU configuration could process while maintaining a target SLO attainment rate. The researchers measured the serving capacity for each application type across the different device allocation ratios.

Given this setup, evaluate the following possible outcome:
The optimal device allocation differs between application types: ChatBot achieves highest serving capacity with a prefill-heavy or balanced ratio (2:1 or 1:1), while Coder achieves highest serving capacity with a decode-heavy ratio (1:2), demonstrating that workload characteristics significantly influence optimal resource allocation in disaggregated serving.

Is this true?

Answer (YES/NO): NO